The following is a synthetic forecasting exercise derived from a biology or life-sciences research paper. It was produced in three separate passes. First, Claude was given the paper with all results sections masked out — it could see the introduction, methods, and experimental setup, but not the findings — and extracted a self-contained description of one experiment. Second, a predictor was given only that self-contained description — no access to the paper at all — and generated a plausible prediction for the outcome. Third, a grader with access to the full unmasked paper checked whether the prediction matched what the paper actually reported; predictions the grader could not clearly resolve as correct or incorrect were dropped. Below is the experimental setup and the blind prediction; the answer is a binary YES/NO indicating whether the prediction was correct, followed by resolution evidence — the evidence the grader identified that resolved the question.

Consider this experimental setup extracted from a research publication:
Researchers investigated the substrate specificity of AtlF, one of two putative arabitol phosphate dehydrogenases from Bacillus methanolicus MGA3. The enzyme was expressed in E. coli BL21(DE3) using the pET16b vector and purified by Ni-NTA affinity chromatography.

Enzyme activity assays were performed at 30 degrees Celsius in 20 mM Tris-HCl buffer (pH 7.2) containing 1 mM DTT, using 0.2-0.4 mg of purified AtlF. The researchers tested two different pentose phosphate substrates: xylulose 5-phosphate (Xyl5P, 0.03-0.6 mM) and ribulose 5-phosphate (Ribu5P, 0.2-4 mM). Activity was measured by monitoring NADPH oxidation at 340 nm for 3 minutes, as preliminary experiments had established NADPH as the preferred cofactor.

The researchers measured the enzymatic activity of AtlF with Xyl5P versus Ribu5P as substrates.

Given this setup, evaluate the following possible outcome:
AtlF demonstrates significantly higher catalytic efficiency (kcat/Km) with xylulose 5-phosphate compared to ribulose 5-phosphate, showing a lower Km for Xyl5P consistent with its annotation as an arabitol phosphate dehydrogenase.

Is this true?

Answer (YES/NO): NO